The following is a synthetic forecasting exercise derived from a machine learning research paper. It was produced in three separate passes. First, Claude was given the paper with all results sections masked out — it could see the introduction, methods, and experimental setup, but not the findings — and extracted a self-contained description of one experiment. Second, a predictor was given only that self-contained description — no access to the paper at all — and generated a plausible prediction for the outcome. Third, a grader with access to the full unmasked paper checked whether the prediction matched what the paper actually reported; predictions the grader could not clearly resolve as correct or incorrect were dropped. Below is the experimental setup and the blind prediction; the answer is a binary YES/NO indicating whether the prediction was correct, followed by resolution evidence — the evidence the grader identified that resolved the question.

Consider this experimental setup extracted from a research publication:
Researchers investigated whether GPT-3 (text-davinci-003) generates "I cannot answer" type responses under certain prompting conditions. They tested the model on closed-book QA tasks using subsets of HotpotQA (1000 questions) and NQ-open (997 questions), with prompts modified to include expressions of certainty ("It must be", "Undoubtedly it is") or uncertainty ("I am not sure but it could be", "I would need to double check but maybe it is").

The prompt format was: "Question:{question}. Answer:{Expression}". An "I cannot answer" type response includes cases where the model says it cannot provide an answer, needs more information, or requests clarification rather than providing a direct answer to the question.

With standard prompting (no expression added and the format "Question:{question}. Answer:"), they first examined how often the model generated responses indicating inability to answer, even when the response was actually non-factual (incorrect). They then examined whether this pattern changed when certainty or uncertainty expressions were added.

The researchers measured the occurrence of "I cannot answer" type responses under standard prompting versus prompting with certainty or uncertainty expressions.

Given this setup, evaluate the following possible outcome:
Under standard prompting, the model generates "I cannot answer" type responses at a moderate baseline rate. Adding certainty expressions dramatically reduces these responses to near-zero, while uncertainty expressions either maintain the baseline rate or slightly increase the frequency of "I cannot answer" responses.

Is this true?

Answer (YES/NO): NO